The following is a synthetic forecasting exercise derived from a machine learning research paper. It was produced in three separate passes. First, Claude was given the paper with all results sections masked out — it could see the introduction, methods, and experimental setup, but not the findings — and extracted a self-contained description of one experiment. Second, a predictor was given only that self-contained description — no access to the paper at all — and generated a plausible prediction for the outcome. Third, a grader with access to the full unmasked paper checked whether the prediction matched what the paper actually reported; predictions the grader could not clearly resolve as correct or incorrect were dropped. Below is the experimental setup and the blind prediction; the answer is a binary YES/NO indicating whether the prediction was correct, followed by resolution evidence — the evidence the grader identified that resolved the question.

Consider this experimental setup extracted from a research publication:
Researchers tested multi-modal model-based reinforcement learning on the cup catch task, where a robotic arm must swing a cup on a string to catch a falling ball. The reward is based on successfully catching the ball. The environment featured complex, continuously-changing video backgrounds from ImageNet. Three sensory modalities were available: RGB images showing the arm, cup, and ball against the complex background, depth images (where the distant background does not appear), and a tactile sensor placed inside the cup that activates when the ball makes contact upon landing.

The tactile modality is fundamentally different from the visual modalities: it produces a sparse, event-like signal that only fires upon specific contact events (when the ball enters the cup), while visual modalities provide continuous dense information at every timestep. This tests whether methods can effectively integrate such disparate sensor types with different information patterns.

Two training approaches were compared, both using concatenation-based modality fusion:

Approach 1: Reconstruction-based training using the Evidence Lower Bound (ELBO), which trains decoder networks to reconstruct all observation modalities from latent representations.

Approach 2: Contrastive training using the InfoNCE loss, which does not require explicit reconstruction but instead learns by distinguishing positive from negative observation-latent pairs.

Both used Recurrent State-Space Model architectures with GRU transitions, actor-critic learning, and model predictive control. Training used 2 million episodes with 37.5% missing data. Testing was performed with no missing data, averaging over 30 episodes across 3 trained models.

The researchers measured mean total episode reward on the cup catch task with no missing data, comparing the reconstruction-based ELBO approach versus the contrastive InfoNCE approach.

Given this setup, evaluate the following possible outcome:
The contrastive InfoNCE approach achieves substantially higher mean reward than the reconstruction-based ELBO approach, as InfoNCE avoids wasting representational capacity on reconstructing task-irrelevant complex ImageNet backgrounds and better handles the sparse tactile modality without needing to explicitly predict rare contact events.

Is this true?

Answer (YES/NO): YES